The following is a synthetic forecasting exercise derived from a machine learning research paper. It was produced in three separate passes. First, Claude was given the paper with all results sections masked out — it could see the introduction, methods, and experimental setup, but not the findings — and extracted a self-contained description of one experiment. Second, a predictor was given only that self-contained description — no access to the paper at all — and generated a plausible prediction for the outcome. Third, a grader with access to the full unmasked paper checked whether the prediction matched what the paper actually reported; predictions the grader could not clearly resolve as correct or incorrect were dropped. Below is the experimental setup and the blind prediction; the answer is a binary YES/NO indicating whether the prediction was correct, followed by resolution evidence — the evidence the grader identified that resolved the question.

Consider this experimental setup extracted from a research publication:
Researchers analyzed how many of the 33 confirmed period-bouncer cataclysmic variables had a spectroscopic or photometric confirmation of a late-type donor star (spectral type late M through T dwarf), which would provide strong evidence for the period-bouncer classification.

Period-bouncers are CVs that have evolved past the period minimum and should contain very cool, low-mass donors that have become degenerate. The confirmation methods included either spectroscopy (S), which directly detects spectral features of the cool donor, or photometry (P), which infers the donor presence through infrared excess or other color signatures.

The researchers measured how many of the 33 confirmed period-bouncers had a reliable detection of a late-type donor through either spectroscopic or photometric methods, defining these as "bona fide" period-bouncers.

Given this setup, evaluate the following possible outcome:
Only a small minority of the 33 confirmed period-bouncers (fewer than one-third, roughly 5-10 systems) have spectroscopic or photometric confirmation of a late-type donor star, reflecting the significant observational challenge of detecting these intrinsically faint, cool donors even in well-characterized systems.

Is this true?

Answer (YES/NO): NO